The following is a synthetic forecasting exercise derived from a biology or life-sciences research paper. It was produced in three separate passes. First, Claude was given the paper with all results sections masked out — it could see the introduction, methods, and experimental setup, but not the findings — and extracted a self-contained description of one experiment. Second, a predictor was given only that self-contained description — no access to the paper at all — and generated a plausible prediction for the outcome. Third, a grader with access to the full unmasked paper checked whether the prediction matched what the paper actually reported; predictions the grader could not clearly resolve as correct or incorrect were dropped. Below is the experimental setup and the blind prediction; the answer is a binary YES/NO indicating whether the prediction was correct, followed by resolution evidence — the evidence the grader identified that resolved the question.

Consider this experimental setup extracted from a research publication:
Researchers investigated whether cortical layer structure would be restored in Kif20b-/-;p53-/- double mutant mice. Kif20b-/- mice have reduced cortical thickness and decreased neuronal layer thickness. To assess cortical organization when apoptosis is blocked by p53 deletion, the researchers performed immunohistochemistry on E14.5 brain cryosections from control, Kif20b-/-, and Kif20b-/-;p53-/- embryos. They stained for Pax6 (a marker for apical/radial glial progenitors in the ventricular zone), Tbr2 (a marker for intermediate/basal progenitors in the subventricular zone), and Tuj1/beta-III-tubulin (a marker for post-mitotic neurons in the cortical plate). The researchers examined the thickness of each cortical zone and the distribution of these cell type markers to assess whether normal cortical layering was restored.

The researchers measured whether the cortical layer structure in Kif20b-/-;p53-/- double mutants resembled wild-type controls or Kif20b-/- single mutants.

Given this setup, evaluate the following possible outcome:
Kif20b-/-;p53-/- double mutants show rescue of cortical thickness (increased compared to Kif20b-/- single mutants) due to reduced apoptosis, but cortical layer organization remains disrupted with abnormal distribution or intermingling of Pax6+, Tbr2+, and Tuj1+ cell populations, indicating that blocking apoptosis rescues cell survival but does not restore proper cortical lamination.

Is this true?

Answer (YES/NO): NO